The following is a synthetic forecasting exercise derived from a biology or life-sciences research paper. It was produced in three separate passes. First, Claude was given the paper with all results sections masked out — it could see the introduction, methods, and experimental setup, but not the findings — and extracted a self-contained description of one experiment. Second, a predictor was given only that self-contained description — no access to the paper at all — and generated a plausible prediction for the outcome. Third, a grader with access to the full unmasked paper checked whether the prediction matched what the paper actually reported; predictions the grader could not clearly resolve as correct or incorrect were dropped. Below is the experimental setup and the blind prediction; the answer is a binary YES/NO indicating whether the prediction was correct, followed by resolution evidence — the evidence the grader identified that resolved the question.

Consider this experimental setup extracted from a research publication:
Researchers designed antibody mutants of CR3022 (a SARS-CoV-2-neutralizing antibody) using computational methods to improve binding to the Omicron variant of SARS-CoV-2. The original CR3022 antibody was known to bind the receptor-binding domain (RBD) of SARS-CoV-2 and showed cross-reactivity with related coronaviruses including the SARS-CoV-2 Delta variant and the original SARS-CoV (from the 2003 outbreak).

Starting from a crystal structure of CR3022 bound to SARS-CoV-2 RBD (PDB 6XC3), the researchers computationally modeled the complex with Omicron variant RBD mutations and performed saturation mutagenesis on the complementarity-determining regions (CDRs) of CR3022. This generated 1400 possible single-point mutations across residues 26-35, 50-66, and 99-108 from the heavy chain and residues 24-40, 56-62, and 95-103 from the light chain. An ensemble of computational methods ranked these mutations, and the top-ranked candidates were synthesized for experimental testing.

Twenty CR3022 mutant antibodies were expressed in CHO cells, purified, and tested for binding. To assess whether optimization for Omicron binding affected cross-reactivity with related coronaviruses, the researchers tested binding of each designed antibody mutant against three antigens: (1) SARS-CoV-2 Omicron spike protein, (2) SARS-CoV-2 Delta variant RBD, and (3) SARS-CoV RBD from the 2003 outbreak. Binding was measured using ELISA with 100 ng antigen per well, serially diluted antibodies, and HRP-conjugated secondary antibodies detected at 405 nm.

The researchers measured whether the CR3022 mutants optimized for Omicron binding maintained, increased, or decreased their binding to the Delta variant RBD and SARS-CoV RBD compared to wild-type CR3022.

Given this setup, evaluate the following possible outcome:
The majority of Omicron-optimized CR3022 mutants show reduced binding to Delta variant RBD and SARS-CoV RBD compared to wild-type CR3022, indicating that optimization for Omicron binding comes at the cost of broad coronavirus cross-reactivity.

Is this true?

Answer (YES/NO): NO